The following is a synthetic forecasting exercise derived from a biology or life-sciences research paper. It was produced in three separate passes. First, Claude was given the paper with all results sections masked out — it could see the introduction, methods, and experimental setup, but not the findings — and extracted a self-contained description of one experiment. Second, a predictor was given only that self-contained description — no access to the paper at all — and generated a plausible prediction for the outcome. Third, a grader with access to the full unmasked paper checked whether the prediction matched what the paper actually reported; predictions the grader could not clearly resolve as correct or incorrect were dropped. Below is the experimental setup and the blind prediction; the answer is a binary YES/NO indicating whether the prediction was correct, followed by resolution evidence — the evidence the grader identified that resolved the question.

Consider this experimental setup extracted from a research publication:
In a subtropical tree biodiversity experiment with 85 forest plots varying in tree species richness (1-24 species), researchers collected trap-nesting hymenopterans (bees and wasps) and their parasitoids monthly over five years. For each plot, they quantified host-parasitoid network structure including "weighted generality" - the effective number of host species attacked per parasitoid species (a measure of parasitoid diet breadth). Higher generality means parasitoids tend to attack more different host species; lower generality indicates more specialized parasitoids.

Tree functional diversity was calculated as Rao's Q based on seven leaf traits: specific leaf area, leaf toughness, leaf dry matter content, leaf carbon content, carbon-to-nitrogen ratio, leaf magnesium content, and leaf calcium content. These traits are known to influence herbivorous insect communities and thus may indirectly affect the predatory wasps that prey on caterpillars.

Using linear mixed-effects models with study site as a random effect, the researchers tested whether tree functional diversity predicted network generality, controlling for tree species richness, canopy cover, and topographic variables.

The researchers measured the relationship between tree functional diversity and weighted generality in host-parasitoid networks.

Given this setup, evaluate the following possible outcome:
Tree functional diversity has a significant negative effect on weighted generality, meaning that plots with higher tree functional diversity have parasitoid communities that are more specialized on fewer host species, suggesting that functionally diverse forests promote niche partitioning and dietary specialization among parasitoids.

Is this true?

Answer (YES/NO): NO